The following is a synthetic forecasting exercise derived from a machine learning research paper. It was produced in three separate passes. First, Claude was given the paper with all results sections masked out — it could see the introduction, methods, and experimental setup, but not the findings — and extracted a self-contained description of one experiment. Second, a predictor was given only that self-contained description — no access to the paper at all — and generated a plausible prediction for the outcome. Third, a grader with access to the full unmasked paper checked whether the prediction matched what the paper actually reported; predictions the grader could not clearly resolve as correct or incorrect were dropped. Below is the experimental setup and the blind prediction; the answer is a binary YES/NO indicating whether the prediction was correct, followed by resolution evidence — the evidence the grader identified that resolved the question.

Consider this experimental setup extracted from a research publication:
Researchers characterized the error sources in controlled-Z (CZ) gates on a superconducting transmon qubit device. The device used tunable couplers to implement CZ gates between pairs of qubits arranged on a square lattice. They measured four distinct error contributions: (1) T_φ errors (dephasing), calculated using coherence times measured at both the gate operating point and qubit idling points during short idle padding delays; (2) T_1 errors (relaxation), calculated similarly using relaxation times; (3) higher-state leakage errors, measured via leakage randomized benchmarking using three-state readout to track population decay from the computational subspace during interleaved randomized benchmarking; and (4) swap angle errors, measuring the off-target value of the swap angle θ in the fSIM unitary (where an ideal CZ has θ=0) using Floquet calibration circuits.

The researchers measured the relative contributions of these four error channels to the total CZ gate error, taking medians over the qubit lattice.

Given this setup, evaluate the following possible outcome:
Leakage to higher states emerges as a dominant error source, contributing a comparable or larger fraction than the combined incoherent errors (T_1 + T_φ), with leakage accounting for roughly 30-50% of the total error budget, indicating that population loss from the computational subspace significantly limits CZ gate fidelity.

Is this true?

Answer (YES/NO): NO